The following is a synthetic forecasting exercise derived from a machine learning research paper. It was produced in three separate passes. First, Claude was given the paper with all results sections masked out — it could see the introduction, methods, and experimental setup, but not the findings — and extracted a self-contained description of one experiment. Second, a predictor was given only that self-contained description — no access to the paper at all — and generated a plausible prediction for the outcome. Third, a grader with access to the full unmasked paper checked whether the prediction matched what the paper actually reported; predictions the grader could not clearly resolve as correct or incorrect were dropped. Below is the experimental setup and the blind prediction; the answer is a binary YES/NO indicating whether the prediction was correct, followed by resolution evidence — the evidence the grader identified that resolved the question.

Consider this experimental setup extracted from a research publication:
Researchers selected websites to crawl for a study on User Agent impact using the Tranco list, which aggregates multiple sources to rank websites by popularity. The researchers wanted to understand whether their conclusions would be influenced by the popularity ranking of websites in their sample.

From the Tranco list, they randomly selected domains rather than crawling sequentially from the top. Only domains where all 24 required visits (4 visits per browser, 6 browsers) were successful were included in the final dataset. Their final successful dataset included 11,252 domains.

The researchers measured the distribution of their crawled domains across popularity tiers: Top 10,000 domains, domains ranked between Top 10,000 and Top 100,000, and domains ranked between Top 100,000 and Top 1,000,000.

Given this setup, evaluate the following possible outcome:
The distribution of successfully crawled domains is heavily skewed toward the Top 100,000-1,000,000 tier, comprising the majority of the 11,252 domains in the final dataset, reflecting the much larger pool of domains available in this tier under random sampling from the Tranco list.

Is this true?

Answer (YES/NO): NO